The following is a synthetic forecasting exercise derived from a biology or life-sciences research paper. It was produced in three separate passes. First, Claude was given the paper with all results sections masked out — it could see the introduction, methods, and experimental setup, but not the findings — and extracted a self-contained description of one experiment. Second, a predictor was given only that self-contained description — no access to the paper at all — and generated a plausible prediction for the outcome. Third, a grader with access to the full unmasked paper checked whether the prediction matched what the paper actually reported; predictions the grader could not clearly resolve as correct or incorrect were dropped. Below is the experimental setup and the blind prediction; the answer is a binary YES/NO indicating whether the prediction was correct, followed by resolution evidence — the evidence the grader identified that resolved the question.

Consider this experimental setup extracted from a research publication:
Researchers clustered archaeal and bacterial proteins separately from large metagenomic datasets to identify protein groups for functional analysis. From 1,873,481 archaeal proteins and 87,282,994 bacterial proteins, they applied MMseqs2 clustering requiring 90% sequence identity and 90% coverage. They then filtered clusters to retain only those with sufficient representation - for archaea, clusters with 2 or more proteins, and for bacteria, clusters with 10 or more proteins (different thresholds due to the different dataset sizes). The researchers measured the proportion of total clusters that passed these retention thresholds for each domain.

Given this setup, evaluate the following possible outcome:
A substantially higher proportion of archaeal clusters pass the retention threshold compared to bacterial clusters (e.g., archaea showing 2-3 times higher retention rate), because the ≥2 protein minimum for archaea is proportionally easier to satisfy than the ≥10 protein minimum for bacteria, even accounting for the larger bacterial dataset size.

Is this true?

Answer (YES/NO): NO